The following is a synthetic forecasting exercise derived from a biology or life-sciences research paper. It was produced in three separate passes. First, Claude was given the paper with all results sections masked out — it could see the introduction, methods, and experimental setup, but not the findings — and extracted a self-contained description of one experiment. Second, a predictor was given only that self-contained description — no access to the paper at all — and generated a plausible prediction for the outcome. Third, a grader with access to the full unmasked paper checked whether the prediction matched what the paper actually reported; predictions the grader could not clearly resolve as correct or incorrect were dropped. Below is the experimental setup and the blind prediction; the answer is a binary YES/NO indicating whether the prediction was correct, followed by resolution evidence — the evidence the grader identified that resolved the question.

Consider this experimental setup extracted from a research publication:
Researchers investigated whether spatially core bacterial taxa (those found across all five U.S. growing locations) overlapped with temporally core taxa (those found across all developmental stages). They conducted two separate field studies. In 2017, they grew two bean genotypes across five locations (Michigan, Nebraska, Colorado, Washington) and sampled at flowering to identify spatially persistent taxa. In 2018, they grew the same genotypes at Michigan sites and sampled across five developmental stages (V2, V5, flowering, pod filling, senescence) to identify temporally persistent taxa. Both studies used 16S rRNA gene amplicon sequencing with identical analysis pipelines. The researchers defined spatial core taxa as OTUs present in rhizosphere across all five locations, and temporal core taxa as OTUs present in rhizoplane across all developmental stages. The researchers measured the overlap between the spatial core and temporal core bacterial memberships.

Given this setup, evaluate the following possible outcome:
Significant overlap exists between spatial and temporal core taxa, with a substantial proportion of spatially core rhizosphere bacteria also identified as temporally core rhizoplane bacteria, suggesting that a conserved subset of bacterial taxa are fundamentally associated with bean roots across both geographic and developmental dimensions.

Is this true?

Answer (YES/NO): YES